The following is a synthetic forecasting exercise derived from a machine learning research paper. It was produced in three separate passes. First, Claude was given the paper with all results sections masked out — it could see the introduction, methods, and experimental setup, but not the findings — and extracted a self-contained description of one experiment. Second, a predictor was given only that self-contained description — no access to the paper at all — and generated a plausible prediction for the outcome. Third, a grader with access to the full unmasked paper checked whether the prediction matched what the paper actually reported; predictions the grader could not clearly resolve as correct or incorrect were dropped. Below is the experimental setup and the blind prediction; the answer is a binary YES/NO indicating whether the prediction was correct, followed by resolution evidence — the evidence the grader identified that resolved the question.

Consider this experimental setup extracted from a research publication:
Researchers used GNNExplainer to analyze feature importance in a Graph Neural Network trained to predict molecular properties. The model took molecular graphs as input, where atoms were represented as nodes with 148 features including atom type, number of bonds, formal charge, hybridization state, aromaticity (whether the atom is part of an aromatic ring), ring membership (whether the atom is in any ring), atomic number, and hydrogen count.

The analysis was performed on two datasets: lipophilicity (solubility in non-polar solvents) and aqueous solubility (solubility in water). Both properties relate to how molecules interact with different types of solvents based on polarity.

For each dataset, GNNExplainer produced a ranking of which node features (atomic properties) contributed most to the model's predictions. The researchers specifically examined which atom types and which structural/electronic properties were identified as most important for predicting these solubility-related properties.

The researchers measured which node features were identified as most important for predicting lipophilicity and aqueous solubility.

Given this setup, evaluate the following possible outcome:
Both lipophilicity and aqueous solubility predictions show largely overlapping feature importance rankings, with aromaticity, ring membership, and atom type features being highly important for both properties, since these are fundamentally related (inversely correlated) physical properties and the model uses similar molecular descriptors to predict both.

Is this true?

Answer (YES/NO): YES